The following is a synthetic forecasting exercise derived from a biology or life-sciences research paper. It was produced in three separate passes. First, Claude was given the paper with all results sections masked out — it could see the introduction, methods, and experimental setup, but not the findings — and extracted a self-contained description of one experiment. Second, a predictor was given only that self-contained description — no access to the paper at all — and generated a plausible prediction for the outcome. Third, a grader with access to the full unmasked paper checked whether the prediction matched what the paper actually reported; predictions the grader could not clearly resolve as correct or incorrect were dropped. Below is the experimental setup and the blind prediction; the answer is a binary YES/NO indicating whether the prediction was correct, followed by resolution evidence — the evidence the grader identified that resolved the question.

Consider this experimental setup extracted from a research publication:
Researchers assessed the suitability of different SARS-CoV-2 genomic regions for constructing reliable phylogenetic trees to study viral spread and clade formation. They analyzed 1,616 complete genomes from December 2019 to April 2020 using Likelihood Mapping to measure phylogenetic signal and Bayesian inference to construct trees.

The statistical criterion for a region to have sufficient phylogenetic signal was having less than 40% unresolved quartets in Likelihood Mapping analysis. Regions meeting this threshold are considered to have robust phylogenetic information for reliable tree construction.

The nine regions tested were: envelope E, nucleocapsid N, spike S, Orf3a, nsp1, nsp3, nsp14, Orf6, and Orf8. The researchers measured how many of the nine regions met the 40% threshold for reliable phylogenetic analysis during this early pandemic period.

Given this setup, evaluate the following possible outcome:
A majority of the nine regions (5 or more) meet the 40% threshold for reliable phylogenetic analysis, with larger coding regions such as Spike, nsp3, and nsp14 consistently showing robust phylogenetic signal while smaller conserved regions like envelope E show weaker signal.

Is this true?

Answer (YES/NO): NO